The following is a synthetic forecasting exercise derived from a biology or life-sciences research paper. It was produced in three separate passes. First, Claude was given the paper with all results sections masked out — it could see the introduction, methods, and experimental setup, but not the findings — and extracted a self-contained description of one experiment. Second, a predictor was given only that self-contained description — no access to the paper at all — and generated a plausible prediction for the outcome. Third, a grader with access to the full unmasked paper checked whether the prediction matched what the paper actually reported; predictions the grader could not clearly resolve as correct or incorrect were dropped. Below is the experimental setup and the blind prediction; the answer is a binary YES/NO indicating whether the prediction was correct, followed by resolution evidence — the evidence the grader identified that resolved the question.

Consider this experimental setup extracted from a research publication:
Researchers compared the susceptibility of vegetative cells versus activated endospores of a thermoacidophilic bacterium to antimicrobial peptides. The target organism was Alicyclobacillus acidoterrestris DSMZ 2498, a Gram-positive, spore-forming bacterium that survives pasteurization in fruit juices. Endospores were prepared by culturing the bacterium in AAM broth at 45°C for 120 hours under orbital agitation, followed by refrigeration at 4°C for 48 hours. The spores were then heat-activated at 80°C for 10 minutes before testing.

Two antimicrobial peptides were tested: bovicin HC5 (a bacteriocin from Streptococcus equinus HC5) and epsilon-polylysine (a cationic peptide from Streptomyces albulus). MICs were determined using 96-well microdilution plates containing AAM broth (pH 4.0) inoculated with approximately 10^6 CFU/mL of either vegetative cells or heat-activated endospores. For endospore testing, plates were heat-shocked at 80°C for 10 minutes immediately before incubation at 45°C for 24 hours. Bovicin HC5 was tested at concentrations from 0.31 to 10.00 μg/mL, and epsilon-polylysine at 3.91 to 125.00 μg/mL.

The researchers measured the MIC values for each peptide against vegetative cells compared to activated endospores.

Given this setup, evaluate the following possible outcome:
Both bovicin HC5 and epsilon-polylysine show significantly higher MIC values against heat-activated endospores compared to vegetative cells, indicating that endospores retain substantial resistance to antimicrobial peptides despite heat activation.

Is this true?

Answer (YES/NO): NO